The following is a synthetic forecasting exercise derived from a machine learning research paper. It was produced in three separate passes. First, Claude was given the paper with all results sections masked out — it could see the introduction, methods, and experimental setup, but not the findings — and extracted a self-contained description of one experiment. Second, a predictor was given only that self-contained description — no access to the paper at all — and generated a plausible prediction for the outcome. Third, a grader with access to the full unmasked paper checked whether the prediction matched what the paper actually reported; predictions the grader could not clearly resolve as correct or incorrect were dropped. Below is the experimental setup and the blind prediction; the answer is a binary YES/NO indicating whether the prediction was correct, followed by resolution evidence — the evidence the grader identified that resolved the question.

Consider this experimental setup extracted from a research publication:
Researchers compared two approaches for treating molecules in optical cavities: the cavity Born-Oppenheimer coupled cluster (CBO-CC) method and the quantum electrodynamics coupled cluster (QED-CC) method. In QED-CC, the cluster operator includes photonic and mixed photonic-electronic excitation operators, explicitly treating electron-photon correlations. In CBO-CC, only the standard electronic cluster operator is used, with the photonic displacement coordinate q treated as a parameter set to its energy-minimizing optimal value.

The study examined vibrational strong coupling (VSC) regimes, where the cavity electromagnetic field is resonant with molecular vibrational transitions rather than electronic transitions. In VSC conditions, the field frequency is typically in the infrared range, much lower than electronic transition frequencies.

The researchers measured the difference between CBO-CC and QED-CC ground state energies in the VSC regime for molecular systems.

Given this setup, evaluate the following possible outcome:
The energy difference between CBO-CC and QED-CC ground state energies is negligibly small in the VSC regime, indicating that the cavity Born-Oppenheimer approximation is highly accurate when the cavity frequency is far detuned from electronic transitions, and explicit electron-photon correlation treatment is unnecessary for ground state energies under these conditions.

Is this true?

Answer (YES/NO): YES